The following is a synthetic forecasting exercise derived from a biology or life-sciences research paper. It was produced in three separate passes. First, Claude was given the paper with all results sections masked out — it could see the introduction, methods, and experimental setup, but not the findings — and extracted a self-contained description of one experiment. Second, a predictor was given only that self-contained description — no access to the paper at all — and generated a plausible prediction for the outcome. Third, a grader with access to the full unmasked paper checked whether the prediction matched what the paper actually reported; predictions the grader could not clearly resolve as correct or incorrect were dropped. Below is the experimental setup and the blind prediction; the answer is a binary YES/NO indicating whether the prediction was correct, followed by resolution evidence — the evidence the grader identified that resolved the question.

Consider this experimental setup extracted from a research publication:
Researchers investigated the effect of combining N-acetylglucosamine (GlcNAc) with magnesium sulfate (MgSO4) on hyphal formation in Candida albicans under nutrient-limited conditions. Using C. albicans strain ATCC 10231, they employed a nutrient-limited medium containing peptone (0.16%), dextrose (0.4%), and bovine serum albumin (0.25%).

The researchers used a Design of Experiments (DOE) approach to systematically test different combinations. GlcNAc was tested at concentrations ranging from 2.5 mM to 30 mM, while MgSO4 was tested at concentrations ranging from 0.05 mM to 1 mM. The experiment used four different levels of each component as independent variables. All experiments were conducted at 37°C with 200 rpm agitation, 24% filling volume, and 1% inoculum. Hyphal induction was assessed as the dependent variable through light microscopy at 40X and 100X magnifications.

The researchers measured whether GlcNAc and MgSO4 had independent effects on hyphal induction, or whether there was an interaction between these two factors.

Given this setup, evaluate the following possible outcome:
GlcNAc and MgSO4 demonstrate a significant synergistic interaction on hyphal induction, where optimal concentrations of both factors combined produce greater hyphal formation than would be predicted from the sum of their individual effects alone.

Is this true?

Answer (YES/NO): NO